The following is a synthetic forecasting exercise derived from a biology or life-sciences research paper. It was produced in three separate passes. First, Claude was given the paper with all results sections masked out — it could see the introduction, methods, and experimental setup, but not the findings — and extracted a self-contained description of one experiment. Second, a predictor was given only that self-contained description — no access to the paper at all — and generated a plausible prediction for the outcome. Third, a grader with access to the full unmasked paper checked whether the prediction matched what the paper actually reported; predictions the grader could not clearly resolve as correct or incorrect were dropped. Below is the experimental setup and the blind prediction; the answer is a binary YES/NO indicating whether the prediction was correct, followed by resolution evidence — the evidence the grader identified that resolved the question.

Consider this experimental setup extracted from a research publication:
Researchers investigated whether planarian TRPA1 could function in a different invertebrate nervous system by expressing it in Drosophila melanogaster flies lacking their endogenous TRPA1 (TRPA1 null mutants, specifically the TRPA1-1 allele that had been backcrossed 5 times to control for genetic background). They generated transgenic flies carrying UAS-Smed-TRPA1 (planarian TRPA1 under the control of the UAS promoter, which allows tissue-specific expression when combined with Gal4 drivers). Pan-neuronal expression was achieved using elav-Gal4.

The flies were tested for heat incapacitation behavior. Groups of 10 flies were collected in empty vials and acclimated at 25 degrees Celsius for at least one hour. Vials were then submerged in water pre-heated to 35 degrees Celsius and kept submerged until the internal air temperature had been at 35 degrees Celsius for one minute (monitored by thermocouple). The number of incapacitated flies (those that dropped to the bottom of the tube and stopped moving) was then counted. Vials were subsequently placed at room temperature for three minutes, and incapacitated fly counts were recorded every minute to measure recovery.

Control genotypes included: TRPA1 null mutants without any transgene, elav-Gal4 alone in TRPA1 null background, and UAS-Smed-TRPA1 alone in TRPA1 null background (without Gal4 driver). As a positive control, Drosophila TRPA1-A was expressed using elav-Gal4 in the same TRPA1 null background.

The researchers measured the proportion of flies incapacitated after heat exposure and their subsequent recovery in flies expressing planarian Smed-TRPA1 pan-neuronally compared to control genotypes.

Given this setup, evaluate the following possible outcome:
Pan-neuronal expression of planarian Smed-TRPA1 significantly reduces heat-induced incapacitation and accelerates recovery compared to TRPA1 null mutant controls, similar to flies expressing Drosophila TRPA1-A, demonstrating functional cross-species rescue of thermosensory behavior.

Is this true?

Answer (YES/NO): NO